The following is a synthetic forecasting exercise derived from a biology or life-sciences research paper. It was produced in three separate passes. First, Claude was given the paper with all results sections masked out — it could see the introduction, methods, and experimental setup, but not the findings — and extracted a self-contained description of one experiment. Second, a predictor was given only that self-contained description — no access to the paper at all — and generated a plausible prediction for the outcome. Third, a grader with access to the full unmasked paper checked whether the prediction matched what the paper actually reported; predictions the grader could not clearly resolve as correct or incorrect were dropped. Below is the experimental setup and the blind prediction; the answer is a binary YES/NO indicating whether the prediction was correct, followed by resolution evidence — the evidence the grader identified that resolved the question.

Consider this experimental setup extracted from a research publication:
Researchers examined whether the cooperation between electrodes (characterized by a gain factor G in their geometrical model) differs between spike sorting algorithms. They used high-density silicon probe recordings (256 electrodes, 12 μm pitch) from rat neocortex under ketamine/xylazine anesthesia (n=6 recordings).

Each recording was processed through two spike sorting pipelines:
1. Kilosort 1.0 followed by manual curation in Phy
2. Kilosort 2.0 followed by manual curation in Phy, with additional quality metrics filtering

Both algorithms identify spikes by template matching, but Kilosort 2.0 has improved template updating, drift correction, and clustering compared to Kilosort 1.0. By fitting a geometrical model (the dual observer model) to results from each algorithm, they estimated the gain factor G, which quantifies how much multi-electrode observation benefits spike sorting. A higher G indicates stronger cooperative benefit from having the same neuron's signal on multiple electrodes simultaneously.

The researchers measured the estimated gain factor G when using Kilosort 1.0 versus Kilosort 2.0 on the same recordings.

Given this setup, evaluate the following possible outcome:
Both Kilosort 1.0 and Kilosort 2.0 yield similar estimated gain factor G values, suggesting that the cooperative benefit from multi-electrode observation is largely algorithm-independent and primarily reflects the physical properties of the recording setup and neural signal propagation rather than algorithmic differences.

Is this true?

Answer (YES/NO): YES